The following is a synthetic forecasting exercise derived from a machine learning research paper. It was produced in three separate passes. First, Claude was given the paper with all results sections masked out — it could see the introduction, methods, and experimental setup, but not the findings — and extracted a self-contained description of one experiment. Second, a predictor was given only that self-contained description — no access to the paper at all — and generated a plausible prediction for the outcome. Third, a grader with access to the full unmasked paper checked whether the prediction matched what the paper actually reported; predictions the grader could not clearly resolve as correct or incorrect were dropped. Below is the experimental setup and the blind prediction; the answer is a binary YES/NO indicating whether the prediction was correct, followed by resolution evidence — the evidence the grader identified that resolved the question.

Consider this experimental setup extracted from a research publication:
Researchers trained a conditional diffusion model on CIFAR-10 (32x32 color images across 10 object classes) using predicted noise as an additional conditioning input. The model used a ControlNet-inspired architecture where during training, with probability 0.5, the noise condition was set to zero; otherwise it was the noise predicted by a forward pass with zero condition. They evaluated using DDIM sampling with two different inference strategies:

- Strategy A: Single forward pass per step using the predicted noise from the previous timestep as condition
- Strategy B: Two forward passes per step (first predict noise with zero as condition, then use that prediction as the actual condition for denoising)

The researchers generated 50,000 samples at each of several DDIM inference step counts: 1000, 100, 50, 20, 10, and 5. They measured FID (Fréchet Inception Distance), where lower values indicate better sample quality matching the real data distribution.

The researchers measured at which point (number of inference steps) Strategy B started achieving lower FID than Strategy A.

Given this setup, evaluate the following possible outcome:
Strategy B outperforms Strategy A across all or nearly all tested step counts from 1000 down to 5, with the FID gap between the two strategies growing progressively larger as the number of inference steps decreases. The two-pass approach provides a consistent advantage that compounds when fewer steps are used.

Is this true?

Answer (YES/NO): NO